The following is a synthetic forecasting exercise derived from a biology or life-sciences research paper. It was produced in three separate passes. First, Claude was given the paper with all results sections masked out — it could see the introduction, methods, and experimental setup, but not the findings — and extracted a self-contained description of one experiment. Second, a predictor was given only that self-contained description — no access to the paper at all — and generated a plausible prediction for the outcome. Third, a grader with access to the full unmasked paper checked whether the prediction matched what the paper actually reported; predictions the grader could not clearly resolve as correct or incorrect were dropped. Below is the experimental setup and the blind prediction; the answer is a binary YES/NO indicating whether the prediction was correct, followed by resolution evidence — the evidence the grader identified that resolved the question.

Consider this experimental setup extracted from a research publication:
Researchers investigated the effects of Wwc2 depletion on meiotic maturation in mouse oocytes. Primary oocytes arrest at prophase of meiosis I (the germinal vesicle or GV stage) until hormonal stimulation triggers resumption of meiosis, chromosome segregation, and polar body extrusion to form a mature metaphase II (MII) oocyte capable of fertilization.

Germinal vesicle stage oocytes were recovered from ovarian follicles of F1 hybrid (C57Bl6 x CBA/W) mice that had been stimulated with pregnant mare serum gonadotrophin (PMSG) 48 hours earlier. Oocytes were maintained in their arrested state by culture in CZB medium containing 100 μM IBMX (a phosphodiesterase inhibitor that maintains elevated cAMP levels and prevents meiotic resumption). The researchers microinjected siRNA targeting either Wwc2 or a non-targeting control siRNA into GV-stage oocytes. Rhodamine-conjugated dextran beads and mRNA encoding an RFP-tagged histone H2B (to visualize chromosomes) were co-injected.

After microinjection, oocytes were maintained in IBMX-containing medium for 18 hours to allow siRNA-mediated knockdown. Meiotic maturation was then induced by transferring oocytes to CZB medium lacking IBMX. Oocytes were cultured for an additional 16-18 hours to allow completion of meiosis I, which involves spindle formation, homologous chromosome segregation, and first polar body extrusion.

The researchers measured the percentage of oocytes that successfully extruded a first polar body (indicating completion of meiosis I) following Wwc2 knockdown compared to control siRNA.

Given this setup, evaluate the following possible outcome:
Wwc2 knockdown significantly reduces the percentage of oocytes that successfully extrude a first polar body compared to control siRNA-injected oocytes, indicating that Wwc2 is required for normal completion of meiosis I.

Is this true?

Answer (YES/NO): YES